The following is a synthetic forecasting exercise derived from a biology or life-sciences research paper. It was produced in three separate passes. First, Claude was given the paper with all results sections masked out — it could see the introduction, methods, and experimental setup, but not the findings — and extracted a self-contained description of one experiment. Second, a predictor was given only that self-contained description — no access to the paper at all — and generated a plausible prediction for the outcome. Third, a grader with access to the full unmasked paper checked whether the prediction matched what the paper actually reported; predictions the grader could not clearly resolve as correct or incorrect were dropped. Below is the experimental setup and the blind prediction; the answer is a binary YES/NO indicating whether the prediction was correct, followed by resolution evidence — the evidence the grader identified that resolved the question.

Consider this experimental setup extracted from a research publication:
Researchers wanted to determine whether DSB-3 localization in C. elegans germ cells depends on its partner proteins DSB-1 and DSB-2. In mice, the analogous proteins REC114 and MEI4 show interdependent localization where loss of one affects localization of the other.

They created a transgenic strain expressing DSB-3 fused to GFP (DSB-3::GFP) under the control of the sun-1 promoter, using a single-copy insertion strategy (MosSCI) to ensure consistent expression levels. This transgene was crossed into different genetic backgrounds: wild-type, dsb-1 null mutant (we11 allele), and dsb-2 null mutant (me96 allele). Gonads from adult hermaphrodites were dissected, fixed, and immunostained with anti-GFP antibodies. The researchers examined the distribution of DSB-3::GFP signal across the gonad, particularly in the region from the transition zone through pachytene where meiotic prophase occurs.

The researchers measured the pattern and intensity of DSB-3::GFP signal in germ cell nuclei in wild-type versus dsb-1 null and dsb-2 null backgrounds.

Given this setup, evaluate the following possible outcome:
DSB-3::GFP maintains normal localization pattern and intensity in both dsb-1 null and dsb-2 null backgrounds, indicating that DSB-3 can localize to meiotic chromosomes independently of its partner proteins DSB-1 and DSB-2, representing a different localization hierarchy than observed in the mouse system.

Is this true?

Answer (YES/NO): NO